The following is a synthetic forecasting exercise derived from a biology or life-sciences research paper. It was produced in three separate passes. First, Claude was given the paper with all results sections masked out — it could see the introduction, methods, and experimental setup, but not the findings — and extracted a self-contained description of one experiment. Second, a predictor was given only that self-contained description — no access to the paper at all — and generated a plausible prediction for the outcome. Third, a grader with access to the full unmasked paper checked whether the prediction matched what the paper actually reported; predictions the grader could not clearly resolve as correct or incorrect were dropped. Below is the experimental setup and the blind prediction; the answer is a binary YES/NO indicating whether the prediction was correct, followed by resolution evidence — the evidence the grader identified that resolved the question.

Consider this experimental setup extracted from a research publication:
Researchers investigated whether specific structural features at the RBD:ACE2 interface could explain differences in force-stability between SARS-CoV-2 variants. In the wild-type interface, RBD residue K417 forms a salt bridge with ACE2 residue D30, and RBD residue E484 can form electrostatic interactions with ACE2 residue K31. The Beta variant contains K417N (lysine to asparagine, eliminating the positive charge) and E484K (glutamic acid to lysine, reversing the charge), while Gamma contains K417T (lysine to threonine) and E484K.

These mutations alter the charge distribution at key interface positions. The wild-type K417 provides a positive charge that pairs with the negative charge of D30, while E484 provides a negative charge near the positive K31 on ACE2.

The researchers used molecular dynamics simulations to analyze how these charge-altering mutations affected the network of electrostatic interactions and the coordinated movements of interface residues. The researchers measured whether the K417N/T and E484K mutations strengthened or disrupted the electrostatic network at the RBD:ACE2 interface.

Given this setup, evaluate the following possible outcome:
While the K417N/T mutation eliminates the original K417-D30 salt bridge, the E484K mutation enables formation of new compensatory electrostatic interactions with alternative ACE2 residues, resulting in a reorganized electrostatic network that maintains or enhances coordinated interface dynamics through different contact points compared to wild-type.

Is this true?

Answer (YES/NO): YES